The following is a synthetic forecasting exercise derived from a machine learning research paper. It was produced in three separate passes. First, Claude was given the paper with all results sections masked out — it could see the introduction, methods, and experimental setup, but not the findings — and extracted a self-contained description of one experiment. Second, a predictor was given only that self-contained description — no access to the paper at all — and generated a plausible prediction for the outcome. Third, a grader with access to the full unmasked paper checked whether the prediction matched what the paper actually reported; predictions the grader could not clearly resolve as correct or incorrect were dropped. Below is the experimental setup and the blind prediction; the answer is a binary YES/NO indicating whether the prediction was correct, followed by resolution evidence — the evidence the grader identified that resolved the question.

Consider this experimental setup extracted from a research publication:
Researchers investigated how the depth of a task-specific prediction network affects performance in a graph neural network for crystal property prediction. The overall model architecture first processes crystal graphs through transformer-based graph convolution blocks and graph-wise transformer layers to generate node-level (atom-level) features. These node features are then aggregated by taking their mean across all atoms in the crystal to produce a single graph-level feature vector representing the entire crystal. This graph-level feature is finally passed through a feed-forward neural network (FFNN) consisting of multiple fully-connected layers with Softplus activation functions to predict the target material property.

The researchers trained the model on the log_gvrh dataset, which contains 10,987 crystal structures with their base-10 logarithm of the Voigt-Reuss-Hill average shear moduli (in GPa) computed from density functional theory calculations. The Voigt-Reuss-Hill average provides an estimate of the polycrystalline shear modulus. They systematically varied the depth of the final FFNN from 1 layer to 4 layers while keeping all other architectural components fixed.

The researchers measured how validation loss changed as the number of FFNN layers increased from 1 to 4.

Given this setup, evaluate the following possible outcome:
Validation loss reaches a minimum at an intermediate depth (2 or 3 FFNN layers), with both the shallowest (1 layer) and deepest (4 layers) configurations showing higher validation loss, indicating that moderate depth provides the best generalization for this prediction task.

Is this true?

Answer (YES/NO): NO